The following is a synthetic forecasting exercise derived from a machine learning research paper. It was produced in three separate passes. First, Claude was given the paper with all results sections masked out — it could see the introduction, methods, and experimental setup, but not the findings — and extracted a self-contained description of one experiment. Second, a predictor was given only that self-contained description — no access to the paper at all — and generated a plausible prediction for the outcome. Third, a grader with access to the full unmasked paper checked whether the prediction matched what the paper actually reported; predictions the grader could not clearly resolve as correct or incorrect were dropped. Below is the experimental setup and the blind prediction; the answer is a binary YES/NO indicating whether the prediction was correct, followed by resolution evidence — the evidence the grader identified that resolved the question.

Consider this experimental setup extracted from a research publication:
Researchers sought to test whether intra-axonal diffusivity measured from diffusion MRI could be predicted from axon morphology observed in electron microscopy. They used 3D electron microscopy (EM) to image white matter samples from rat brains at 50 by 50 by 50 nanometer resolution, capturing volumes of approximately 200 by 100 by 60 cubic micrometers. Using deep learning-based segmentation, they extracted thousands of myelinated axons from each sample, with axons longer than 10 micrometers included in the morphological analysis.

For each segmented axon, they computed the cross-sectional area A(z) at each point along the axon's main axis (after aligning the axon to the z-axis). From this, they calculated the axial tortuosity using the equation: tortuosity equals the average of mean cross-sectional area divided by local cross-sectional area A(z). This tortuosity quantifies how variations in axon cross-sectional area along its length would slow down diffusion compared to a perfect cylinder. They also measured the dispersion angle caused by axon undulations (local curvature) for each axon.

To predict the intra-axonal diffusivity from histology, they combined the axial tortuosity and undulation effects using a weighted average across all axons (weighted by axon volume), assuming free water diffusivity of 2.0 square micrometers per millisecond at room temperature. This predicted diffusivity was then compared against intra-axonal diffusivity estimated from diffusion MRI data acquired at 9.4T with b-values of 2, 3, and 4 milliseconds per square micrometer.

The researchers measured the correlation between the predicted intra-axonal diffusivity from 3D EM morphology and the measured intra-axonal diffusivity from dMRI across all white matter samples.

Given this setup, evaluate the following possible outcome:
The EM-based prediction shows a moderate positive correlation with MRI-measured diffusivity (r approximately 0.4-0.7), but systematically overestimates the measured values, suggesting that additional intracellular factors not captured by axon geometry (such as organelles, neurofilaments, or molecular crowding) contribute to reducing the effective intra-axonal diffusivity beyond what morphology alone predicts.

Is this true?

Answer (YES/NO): NO